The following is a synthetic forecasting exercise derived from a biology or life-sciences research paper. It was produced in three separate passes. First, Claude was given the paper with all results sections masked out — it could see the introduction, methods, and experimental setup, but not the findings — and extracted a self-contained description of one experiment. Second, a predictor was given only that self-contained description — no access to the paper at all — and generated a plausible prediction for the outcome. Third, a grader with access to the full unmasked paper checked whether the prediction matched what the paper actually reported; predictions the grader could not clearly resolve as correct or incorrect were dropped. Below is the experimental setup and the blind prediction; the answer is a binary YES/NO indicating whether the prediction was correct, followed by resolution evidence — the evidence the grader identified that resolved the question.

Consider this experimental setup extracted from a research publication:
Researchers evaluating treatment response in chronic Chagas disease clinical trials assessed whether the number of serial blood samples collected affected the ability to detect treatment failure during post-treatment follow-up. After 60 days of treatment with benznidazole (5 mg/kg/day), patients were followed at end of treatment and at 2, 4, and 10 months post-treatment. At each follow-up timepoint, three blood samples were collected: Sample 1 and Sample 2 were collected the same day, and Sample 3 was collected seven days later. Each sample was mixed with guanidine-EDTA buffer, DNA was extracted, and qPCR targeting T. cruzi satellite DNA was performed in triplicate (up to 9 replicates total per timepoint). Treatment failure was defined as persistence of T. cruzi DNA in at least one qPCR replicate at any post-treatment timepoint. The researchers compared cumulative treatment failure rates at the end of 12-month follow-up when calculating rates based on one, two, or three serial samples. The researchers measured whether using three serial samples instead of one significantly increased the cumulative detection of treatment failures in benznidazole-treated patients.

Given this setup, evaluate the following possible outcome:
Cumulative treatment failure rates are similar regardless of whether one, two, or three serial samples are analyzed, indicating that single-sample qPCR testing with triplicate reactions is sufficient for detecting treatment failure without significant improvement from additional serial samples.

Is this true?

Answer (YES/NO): NO